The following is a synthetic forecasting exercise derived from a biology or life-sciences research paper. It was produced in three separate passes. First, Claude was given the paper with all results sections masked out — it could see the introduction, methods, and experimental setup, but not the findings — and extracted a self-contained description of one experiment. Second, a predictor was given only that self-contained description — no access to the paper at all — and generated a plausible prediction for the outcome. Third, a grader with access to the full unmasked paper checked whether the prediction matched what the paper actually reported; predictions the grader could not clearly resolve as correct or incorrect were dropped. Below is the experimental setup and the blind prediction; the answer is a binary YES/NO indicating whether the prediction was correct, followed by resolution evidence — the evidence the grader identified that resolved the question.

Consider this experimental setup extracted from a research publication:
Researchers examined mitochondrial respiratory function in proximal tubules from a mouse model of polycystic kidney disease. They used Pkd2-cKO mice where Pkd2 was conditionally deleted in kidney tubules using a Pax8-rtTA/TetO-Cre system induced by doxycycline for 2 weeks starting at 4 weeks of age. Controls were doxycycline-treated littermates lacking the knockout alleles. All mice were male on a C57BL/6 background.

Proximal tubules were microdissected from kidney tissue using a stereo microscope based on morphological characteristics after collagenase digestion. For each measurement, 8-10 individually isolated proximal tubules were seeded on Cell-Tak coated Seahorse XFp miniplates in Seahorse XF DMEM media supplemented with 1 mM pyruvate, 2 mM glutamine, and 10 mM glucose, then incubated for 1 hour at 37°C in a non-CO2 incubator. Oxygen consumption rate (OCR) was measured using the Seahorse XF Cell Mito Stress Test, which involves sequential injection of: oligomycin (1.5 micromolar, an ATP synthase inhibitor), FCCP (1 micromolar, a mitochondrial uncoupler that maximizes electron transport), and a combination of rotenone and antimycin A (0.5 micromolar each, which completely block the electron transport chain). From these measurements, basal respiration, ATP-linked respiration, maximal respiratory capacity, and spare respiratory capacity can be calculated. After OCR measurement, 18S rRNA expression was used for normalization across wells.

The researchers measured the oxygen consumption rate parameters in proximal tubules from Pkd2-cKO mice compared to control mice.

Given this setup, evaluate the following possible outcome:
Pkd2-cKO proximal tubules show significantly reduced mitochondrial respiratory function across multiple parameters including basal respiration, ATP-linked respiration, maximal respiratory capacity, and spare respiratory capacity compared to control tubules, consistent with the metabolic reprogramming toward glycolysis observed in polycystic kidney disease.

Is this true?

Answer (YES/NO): NO